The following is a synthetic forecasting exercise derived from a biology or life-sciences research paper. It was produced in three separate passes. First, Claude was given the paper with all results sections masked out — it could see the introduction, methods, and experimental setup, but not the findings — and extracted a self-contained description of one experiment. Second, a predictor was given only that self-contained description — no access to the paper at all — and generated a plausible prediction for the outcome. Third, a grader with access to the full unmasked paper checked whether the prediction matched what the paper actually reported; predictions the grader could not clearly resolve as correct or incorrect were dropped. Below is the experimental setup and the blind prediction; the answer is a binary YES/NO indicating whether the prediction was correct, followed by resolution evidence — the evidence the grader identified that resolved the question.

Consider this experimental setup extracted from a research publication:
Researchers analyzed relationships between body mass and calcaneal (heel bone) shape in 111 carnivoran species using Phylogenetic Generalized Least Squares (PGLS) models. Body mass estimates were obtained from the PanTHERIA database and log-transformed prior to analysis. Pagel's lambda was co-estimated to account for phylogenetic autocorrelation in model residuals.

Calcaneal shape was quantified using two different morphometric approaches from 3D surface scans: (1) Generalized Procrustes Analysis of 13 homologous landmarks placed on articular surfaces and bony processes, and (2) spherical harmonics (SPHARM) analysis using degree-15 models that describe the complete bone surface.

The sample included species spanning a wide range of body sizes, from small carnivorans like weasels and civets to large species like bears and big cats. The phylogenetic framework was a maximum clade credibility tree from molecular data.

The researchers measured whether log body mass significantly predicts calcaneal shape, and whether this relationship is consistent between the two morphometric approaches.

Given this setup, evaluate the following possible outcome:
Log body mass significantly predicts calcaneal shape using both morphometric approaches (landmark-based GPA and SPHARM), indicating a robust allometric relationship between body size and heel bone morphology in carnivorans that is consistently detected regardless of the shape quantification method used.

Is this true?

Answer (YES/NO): NO